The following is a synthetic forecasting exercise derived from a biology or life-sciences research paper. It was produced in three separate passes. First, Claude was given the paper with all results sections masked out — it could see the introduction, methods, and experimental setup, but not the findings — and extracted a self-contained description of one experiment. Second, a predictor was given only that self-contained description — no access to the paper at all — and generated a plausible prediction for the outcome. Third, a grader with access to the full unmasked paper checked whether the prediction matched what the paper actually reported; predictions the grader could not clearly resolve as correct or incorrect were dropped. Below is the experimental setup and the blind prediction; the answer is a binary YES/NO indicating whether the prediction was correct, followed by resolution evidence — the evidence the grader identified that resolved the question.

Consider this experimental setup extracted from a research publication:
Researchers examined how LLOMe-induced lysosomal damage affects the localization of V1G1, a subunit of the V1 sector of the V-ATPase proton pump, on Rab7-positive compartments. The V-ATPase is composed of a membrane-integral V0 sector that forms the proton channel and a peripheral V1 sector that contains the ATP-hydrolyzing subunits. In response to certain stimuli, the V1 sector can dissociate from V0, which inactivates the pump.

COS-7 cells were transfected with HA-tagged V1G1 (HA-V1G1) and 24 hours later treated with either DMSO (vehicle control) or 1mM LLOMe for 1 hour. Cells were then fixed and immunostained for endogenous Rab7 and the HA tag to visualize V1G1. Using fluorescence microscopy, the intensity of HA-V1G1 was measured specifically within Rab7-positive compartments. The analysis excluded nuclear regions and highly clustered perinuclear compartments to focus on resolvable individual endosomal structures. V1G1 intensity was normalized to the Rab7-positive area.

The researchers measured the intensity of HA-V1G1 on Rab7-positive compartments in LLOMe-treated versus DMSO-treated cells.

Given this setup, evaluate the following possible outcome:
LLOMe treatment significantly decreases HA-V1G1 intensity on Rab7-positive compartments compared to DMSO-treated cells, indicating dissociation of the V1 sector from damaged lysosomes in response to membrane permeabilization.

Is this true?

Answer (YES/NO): NO